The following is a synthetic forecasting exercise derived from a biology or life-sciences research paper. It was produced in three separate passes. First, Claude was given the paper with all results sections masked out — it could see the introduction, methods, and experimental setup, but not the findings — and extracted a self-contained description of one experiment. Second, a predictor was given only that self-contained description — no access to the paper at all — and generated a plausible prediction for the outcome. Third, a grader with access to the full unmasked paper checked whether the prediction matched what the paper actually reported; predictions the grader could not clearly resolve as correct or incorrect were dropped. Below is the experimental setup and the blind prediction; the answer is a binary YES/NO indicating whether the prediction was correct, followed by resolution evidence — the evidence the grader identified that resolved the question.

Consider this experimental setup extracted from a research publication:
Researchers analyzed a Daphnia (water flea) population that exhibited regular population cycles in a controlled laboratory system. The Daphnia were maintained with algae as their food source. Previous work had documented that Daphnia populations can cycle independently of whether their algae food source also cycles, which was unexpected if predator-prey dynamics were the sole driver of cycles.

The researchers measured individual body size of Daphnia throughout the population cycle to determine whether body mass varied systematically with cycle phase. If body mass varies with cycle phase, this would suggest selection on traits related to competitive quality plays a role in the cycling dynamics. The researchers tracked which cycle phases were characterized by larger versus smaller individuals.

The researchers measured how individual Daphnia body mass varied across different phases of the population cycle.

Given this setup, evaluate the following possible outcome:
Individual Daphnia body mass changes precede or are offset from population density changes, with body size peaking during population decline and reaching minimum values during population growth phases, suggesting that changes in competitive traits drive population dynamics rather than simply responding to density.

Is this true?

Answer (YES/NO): NO